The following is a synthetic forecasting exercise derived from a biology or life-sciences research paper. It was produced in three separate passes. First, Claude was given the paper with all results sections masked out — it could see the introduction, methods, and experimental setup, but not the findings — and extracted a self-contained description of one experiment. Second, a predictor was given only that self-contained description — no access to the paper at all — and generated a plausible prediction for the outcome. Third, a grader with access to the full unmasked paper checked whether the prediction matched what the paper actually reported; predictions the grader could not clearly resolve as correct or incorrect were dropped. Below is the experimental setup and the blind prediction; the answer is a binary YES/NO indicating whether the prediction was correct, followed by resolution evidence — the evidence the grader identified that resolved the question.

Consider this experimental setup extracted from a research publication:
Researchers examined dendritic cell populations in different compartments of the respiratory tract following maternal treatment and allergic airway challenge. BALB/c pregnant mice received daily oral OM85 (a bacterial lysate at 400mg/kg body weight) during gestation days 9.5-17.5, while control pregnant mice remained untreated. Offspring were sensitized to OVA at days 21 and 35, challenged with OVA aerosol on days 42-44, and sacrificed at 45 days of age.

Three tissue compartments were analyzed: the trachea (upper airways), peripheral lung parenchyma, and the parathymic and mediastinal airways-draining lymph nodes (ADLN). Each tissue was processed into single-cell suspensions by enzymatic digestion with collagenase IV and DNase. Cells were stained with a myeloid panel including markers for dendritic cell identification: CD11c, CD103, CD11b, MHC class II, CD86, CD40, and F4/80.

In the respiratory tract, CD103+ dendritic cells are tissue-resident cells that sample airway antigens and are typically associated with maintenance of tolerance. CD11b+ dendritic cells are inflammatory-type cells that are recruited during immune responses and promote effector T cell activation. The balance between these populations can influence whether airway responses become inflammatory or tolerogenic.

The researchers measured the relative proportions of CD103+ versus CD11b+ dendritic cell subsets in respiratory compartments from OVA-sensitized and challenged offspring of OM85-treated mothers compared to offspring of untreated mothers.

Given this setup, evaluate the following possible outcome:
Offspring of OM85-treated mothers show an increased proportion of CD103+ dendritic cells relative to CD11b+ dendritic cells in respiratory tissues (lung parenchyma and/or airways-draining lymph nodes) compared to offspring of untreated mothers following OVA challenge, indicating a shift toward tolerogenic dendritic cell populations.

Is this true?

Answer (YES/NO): NO